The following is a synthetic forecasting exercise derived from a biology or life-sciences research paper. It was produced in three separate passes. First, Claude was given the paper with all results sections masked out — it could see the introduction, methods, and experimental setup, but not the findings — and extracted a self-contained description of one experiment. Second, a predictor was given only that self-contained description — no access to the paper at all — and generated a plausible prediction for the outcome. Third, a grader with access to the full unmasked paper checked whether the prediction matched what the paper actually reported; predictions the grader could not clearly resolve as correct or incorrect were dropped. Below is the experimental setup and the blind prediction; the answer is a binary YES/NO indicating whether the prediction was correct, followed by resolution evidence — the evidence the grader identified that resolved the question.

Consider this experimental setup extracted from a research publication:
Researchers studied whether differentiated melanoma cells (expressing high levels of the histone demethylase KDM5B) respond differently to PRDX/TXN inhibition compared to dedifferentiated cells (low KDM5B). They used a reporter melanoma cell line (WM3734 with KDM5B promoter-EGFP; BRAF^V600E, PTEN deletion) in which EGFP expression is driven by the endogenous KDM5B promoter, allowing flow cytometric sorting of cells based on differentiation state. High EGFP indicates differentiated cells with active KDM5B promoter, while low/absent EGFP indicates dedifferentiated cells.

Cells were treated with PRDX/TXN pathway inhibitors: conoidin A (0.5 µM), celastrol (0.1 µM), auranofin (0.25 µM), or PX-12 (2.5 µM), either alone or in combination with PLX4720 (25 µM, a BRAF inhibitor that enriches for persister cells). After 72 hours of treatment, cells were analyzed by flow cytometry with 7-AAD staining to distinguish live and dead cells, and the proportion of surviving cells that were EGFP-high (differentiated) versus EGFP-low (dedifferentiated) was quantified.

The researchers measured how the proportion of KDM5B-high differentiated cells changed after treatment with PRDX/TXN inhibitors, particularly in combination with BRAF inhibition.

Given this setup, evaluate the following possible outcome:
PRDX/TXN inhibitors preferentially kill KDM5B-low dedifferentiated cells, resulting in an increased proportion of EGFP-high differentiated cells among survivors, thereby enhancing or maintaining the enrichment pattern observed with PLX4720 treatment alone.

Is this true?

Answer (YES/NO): NO